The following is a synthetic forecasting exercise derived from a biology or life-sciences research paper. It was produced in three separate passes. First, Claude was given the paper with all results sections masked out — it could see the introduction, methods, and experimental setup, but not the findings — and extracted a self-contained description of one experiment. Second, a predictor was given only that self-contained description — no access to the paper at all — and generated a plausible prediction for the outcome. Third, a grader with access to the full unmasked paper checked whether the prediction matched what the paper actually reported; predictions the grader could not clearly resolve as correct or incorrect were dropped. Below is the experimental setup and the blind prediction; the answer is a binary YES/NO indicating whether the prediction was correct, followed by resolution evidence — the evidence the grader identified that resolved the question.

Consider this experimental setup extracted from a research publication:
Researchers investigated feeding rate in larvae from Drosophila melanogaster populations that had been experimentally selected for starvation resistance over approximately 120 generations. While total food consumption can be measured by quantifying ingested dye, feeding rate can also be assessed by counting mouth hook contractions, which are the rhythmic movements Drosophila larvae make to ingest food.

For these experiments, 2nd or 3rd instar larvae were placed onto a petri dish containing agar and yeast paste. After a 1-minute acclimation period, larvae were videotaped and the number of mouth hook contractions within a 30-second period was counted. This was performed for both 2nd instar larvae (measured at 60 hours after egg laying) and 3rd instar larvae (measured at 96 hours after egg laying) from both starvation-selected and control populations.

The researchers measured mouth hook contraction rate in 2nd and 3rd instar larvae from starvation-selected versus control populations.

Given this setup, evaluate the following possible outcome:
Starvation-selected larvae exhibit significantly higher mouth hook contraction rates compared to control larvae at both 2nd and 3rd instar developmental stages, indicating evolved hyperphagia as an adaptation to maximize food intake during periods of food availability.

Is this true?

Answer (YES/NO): NO